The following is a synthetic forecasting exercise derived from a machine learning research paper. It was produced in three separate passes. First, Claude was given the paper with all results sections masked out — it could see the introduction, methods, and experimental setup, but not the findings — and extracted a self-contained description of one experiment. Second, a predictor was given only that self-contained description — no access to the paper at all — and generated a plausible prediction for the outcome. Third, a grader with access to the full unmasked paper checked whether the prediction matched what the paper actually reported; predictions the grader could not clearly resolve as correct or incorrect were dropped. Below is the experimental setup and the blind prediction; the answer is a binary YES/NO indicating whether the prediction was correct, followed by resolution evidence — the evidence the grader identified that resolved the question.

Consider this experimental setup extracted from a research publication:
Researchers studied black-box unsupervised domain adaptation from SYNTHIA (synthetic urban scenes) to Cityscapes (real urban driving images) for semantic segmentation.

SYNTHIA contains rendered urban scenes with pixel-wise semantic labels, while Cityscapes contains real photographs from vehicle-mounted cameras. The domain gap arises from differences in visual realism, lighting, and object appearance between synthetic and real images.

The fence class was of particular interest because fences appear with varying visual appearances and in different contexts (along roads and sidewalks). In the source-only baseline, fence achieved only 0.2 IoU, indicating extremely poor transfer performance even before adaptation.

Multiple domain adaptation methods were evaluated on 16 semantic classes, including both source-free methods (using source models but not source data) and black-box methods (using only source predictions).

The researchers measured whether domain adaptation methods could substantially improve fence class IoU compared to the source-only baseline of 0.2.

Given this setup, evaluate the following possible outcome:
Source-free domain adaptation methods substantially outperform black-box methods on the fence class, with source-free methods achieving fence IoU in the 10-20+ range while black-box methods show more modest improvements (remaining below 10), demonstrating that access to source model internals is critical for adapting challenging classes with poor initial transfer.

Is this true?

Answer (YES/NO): NO